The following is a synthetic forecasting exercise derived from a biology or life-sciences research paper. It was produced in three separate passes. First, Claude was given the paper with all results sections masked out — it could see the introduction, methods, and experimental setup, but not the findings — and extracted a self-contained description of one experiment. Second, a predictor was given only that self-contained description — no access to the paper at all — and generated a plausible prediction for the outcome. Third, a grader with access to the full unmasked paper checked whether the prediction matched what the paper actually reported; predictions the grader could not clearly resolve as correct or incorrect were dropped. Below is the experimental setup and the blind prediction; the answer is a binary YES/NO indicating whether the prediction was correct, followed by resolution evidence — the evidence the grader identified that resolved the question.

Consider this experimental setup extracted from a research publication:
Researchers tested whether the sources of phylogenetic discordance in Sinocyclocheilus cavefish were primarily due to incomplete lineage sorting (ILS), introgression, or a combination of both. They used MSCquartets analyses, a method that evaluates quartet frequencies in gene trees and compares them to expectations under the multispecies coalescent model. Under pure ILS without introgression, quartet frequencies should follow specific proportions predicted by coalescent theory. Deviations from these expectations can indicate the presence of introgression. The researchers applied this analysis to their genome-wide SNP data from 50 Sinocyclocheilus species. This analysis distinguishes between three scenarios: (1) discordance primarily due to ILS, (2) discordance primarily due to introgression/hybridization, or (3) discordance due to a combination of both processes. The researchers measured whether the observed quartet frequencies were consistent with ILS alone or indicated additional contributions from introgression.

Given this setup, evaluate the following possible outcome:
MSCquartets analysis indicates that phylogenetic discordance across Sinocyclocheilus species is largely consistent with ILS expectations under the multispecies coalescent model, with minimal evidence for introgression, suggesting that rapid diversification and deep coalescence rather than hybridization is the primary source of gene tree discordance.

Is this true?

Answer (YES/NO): NO